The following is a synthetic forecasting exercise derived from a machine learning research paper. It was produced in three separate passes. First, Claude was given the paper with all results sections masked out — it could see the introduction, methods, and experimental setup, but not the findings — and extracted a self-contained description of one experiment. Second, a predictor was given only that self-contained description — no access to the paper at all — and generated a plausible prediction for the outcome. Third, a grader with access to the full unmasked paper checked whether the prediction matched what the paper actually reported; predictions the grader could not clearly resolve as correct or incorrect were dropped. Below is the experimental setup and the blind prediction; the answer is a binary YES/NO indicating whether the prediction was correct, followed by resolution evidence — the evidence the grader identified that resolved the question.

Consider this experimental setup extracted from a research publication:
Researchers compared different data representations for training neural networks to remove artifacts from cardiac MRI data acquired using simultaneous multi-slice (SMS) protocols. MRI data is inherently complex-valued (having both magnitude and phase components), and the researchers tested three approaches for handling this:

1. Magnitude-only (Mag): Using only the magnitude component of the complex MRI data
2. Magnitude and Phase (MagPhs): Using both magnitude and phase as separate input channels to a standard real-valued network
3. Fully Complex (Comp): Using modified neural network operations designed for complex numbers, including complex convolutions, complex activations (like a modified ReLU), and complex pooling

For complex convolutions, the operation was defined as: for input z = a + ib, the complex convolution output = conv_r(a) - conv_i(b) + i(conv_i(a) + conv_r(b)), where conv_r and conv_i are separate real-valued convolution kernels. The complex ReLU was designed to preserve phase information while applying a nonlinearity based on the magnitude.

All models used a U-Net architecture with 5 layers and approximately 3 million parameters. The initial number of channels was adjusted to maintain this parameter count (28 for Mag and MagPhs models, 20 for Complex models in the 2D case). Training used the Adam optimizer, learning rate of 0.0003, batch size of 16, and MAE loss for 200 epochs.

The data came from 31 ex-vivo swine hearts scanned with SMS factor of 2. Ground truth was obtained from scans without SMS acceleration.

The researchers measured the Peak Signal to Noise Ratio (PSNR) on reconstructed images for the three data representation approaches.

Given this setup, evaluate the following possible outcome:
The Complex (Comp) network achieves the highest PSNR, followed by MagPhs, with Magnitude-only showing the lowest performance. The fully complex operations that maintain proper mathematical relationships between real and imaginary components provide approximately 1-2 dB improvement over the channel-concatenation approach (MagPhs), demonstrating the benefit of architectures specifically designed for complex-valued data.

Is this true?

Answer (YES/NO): NO